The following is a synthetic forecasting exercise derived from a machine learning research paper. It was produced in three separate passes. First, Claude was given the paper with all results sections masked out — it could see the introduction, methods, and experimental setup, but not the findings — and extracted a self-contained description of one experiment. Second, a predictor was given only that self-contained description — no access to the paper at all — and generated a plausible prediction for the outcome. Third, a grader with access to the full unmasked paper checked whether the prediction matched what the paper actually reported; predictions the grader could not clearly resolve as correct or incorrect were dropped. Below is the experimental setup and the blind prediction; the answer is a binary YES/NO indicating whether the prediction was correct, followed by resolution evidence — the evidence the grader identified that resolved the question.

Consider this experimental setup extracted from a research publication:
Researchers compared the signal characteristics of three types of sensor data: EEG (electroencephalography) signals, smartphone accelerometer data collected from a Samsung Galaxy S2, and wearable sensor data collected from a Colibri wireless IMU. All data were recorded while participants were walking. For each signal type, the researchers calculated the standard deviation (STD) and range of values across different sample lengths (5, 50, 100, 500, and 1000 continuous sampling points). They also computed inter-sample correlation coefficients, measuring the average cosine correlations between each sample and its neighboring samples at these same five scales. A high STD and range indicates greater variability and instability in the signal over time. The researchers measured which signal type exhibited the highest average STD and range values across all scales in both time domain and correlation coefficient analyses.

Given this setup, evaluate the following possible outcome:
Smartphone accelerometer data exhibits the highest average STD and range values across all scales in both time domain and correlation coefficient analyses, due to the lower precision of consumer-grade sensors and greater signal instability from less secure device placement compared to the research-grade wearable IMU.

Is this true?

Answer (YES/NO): NO